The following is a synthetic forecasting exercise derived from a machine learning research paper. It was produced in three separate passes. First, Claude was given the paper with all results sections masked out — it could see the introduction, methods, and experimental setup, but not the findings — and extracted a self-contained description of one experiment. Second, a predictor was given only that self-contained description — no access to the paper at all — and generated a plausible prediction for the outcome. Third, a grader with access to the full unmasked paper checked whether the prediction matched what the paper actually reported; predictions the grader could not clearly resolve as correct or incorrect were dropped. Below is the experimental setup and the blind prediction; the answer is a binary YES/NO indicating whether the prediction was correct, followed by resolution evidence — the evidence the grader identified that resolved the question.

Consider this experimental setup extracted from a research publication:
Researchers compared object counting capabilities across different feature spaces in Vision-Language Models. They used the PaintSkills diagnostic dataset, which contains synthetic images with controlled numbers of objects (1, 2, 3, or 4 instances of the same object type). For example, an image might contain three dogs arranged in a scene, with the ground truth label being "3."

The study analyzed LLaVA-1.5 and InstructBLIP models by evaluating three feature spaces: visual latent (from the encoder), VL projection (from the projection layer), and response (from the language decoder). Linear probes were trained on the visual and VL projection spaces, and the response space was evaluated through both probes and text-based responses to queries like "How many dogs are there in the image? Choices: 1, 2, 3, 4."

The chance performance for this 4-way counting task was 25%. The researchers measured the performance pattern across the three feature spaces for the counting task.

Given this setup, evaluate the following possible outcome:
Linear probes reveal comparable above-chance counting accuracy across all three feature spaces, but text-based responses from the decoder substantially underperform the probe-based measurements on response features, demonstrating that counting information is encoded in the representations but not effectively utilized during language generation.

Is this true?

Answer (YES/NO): NO